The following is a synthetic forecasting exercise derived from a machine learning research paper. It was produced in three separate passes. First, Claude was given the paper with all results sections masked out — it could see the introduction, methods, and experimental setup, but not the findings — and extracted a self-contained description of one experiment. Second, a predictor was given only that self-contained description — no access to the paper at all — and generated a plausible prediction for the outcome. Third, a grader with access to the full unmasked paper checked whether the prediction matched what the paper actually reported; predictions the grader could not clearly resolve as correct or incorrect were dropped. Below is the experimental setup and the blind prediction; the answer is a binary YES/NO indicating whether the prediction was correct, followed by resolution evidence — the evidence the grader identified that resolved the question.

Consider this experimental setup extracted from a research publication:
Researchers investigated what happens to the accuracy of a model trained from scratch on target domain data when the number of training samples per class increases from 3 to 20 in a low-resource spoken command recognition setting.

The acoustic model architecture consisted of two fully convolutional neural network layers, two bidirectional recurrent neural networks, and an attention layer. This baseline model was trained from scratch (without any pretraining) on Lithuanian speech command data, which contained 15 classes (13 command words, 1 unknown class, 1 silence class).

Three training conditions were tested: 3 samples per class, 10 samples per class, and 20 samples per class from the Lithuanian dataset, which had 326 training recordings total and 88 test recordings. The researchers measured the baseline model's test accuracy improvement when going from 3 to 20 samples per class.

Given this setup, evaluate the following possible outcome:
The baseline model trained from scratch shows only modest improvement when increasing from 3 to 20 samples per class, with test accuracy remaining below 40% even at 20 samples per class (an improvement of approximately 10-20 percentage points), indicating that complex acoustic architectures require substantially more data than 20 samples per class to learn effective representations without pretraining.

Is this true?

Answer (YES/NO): NO